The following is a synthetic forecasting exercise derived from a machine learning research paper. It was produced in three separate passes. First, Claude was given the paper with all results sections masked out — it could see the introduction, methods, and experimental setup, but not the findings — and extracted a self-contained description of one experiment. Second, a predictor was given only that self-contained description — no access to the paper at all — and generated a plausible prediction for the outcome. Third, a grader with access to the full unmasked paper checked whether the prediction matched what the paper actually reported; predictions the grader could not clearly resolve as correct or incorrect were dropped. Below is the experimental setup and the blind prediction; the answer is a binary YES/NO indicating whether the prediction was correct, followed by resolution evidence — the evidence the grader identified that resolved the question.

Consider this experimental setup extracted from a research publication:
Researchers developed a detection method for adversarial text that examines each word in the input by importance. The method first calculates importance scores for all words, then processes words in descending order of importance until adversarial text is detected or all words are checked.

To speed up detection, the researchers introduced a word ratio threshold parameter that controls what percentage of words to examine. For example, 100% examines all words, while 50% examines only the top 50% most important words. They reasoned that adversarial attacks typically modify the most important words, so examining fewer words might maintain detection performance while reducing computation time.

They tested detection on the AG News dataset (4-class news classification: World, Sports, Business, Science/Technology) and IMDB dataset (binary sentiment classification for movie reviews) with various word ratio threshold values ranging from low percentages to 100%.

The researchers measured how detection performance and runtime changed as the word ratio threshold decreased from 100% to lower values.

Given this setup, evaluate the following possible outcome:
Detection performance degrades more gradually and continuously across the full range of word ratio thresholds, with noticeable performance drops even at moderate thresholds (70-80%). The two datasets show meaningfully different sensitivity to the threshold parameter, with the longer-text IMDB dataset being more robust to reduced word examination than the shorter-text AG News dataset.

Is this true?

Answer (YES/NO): NO